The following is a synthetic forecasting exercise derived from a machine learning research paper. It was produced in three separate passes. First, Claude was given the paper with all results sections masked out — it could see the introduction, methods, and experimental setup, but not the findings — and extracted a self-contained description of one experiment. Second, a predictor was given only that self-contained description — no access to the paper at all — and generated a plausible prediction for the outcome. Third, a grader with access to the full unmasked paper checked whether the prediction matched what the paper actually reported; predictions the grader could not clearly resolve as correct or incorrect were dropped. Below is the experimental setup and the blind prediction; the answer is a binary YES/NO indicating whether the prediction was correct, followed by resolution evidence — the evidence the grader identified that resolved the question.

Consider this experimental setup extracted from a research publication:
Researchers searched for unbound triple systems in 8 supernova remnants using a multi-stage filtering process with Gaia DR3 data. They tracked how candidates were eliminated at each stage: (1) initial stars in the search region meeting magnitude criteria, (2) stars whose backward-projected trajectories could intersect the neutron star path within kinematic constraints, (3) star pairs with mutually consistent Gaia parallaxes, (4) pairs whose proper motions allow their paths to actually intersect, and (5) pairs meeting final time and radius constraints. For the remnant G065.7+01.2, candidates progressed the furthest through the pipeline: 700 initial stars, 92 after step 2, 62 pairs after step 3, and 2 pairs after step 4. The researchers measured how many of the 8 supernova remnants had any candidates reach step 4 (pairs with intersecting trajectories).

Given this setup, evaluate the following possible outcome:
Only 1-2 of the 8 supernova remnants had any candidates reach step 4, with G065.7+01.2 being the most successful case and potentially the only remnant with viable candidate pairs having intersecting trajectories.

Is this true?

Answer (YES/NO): YES